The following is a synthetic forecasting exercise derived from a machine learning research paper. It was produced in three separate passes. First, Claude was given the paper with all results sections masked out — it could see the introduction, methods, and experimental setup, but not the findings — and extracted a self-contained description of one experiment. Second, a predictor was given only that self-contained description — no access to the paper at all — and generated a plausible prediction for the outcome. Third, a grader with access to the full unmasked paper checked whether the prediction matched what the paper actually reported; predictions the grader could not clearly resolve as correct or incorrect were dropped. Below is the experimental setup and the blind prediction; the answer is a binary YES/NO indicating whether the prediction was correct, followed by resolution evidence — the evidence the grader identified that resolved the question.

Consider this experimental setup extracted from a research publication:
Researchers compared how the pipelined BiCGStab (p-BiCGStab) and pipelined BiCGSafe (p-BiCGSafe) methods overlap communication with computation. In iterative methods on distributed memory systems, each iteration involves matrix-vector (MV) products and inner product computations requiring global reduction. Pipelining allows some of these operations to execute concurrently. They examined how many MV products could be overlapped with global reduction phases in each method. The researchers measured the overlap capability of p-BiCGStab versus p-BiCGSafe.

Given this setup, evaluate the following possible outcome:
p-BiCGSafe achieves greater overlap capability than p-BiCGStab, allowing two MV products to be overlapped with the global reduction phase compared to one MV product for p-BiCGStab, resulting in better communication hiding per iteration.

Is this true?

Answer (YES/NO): NO